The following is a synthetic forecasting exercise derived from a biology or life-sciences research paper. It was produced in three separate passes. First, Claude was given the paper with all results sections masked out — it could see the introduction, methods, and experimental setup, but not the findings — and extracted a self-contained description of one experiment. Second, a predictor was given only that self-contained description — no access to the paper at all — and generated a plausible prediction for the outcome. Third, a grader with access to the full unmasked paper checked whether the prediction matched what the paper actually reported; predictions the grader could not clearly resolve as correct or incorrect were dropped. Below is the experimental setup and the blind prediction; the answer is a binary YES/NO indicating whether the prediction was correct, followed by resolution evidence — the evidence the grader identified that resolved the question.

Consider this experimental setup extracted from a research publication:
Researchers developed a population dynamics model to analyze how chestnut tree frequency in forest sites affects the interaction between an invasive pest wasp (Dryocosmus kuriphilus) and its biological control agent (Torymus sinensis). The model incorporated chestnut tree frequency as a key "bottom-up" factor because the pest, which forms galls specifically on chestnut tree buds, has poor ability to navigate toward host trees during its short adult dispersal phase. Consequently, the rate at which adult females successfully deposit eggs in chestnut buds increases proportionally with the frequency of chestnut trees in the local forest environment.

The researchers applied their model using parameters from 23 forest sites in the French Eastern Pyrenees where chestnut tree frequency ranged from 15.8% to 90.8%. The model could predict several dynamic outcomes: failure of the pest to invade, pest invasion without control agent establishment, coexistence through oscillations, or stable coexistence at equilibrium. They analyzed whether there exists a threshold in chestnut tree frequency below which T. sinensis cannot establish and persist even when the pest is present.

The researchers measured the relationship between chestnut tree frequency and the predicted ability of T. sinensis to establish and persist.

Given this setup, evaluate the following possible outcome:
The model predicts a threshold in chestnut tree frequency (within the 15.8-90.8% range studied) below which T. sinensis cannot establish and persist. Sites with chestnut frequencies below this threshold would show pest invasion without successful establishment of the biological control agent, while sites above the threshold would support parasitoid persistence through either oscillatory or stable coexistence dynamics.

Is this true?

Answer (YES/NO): YES